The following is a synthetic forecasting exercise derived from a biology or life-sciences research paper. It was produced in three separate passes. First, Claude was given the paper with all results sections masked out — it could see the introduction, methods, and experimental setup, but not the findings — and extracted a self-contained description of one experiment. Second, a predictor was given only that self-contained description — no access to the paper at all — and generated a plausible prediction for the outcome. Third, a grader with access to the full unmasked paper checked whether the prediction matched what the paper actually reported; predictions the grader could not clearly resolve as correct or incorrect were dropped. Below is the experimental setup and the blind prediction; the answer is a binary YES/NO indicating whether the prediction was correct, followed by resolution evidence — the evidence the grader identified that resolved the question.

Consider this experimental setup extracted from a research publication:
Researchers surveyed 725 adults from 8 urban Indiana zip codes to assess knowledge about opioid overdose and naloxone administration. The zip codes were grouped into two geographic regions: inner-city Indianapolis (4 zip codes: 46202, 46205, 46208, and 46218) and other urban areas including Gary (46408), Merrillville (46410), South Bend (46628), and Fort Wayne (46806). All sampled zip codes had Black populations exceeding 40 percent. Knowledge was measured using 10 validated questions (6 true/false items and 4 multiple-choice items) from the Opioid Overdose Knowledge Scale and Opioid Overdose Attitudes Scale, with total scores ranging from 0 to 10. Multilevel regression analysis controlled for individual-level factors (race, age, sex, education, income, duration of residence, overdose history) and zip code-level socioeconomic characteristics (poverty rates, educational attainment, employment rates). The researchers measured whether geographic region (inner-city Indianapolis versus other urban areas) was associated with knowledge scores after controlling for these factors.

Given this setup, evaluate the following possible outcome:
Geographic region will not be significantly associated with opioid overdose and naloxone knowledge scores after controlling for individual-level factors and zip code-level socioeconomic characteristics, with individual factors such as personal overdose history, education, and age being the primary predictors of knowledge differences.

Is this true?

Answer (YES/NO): NO